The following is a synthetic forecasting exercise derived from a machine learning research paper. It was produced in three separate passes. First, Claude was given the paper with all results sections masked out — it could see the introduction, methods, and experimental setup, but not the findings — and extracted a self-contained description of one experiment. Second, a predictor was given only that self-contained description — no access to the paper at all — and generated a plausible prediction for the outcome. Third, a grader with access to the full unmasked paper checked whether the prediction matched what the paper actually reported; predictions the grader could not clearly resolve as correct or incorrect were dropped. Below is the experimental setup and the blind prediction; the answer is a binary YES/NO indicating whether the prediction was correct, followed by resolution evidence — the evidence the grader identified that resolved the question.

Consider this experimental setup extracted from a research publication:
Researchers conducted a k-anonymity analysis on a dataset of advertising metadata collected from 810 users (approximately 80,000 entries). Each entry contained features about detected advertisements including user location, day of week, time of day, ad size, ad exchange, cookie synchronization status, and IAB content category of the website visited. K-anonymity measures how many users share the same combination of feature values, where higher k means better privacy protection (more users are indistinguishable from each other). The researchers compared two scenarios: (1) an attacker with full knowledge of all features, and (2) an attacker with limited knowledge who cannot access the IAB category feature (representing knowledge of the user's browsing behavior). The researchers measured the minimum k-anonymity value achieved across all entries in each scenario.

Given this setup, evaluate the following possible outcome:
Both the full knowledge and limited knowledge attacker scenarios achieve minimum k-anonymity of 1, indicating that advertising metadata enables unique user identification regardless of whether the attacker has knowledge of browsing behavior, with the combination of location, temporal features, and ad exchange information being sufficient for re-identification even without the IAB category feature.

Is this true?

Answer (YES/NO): NO